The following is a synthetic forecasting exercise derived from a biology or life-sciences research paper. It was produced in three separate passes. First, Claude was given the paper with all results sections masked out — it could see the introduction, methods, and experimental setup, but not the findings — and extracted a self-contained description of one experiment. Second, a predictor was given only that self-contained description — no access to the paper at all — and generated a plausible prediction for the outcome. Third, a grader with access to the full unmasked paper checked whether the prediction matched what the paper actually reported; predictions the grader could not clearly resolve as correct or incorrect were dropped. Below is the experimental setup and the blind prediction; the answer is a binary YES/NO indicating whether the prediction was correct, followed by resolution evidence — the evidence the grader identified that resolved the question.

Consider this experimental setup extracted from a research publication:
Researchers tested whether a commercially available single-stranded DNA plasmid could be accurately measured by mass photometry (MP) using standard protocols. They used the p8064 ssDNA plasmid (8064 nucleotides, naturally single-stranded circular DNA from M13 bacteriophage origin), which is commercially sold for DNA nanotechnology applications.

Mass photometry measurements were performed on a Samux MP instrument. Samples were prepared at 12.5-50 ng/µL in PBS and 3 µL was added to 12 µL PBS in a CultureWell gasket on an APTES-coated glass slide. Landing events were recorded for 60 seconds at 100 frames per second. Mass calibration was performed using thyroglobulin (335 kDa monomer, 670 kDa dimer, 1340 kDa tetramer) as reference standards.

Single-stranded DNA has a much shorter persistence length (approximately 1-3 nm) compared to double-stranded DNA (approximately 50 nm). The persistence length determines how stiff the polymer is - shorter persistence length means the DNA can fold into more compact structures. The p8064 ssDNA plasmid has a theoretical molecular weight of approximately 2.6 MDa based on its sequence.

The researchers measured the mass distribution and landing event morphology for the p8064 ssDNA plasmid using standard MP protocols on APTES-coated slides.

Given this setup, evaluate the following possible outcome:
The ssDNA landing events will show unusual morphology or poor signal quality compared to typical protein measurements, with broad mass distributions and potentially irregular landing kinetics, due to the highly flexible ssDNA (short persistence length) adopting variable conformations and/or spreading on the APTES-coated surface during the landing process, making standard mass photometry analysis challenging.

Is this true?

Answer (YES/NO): NO